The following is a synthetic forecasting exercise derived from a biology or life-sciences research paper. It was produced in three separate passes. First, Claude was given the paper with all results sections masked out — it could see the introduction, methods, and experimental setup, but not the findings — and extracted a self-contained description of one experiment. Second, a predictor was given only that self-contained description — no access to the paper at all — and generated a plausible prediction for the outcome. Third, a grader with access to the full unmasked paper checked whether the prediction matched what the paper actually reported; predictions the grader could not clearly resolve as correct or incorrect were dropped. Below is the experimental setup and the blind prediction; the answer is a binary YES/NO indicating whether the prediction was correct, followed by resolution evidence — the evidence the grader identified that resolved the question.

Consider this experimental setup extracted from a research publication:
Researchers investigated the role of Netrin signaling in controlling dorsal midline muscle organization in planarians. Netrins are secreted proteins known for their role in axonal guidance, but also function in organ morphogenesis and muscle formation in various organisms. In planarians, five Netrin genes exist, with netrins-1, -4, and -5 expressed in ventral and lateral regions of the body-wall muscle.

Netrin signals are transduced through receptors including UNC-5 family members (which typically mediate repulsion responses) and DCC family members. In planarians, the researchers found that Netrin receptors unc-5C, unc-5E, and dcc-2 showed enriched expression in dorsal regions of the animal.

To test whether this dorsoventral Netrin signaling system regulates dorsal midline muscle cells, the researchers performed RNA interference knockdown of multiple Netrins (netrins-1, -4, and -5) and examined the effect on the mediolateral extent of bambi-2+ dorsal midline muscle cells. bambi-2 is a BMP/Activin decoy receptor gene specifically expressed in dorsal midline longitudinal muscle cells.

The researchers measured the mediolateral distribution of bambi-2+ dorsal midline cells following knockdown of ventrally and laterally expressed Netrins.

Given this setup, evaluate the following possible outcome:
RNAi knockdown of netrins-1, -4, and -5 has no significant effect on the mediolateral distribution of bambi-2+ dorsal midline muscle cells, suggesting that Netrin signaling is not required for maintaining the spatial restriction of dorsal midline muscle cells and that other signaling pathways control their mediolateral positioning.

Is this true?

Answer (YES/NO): NO